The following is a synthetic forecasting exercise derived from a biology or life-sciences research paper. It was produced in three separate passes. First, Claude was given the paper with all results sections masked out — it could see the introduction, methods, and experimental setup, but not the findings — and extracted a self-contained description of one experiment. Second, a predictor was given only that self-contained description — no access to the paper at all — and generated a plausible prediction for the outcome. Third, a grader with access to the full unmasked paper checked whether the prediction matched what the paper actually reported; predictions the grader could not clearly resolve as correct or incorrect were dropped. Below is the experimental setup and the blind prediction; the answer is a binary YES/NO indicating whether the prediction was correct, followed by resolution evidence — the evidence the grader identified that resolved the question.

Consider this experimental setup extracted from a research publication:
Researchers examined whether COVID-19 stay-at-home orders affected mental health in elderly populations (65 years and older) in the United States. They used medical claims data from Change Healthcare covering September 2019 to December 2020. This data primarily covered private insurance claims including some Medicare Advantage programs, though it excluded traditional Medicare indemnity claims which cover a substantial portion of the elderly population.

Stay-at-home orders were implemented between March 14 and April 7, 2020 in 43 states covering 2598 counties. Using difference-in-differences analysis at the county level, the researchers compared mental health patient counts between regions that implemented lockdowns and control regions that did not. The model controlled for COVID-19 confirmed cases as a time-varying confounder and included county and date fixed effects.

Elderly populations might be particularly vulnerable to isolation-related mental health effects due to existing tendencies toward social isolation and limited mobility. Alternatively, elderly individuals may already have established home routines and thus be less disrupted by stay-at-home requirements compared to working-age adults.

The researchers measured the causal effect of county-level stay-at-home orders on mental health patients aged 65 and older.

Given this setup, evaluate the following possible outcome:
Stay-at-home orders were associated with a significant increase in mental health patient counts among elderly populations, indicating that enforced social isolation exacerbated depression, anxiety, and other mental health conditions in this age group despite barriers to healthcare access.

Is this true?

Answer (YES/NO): NO